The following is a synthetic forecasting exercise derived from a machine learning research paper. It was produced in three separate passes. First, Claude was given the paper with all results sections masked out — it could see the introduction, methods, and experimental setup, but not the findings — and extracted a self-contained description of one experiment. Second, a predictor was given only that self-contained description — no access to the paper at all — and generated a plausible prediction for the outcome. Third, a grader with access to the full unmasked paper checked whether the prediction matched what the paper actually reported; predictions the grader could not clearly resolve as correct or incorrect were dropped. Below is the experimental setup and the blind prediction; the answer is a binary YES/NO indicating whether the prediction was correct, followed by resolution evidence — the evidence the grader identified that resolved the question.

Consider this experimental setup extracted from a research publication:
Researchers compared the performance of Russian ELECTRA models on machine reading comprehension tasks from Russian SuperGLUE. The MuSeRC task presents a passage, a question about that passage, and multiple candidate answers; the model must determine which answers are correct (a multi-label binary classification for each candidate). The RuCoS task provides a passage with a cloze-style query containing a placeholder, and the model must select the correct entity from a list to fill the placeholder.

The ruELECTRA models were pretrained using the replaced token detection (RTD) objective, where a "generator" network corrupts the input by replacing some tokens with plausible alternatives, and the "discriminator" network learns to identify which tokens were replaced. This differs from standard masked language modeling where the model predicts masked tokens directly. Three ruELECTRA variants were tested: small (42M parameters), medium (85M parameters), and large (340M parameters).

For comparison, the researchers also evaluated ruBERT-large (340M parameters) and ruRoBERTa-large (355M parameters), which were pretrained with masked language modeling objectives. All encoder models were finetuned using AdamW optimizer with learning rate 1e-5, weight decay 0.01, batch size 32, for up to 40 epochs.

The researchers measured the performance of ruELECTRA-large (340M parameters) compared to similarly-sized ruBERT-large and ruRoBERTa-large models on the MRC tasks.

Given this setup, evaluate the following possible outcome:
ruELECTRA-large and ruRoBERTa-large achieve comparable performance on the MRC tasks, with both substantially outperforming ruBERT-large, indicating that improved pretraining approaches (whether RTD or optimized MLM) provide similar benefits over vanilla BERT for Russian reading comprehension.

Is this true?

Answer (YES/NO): NO